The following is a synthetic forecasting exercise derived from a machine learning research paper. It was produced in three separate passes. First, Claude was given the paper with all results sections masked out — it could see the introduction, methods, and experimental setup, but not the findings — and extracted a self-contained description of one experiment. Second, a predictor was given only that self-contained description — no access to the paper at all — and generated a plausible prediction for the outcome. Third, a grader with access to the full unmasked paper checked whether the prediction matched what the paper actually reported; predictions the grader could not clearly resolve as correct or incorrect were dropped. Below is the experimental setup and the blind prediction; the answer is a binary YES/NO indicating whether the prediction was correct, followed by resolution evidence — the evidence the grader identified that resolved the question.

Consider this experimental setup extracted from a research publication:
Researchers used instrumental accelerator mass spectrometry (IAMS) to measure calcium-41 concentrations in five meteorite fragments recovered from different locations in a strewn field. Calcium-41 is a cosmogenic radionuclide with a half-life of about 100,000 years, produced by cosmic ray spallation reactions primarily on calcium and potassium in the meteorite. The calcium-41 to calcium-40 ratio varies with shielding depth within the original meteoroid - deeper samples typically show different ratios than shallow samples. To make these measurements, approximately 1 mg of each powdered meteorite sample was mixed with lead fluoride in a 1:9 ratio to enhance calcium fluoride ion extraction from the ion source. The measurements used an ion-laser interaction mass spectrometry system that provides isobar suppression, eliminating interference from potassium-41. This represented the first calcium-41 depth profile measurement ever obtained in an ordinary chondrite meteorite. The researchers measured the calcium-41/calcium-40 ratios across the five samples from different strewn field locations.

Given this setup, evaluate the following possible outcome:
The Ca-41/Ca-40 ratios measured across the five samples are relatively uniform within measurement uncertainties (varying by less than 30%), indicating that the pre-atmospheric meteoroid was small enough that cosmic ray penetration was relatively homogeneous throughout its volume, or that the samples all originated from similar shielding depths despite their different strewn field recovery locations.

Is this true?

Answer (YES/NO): NO